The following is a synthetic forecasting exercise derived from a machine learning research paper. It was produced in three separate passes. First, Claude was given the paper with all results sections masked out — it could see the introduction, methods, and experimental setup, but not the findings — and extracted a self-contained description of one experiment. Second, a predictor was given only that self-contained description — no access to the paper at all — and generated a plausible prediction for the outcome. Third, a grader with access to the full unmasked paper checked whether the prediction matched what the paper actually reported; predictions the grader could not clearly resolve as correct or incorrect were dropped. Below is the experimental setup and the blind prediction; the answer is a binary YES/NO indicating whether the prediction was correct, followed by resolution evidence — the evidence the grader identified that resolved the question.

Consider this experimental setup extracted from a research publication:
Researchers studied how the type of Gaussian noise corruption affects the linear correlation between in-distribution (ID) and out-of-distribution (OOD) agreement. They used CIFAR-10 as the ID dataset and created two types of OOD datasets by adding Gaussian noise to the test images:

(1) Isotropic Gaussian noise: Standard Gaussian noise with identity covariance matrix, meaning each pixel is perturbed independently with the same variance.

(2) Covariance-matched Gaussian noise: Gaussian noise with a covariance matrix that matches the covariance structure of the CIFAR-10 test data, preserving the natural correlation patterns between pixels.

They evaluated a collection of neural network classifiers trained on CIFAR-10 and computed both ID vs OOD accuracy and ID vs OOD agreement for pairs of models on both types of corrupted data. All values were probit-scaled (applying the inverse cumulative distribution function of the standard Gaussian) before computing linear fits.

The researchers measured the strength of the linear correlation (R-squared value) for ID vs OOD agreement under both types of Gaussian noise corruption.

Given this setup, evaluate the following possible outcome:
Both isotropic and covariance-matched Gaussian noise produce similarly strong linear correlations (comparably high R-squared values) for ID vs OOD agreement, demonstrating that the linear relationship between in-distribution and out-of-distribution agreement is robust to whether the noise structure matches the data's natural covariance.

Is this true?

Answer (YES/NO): NO